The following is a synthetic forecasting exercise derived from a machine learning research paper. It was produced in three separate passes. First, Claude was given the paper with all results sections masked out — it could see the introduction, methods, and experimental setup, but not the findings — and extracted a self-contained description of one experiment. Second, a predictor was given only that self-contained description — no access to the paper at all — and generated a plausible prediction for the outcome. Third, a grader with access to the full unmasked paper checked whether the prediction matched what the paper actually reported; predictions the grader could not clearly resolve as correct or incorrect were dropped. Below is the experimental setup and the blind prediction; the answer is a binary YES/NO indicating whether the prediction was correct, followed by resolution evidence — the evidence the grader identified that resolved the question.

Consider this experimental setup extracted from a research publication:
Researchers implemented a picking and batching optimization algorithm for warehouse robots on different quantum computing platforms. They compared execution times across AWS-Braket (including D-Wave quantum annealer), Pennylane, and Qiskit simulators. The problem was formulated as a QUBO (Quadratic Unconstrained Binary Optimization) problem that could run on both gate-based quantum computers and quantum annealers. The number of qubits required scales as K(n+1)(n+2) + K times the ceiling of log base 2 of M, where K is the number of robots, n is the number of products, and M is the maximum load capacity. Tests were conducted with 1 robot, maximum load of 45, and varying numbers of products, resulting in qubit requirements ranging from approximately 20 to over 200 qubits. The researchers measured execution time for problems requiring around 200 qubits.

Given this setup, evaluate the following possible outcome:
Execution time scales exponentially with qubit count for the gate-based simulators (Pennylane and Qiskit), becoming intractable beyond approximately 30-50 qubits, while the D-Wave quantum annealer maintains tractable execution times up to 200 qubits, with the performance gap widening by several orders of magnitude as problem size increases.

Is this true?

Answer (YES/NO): NO